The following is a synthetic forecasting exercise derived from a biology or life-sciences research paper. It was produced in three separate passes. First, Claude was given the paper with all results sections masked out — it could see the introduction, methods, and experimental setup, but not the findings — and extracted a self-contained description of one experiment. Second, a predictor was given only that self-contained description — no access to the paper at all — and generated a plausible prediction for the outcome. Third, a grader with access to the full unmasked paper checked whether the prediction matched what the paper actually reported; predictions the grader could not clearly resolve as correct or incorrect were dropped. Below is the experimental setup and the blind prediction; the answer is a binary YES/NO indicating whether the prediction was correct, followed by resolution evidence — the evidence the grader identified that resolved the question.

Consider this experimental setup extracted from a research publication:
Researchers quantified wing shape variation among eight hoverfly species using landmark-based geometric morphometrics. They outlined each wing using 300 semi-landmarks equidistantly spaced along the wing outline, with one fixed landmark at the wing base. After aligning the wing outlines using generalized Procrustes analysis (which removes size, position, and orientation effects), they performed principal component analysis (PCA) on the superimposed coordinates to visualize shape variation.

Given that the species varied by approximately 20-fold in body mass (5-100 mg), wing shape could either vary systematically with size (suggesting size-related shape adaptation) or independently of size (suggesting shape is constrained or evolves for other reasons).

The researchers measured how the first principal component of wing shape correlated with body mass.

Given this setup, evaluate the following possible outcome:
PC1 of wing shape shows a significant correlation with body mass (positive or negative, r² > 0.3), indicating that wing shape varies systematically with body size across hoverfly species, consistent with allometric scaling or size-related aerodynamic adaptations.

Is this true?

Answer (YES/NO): YES